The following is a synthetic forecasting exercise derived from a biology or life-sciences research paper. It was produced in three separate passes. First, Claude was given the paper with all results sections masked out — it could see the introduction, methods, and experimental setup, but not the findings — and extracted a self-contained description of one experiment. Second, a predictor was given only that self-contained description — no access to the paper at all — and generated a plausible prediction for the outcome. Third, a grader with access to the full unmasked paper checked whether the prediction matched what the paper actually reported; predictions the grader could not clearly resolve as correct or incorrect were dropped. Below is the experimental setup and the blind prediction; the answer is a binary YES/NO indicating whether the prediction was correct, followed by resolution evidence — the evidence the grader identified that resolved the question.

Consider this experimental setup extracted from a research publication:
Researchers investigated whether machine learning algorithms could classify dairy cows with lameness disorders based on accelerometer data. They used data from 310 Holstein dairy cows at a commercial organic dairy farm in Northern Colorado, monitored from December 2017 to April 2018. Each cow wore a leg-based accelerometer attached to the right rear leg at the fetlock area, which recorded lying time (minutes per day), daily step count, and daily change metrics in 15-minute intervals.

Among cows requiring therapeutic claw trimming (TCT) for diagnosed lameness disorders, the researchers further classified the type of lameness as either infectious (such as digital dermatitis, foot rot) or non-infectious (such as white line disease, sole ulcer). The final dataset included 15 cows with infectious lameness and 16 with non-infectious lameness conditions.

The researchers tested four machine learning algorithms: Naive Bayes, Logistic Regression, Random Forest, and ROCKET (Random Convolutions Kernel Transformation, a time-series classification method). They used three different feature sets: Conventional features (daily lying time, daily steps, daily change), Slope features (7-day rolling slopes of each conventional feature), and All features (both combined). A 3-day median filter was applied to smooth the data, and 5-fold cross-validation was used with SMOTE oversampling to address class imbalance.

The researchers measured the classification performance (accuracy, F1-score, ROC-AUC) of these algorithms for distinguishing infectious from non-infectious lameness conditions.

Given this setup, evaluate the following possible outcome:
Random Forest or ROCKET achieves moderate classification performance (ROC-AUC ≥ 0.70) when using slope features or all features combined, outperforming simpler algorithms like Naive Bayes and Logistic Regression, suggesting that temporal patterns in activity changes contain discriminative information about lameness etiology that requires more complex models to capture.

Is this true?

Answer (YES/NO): NO